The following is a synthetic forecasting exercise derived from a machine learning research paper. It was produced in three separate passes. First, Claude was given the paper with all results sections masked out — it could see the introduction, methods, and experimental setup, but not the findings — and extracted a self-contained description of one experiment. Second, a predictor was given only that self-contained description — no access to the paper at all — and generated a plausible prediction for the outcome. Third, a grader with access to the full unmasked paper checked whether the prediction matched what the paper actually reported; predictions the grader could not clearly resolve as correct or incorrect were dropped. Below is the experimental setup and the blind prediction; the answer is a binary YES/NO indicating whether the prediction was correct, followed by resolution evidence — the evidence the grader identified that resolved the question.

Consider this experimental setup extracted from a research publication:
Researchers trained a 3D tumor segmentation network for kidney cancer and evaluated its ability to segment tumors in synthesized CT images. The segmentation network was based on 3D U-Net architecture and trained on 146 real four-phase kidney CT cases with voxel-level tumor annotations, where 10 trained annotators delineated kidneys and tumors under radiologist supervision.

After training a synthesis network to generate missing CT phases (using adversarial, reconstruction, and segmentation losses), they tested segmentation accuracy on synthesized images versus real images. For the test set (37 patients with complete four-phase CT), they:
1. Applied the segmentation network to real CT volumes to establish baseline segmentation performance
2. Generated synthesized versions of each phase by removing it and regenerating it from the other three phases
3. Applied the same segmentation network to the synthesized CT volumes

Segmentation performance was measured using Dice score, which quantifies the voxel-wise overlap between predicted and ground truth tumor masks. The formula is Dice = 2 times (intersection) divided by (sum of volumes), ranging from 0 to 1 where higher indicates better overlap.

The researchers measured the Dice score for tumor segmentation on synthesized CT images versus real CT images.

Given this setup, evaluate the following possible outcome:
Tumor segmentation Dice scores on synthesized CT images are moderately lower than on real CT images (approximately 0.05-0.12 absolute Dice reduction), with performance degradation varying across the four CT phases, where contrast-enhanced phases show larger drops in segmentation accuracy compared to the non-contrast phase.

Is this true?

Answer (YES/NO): NO